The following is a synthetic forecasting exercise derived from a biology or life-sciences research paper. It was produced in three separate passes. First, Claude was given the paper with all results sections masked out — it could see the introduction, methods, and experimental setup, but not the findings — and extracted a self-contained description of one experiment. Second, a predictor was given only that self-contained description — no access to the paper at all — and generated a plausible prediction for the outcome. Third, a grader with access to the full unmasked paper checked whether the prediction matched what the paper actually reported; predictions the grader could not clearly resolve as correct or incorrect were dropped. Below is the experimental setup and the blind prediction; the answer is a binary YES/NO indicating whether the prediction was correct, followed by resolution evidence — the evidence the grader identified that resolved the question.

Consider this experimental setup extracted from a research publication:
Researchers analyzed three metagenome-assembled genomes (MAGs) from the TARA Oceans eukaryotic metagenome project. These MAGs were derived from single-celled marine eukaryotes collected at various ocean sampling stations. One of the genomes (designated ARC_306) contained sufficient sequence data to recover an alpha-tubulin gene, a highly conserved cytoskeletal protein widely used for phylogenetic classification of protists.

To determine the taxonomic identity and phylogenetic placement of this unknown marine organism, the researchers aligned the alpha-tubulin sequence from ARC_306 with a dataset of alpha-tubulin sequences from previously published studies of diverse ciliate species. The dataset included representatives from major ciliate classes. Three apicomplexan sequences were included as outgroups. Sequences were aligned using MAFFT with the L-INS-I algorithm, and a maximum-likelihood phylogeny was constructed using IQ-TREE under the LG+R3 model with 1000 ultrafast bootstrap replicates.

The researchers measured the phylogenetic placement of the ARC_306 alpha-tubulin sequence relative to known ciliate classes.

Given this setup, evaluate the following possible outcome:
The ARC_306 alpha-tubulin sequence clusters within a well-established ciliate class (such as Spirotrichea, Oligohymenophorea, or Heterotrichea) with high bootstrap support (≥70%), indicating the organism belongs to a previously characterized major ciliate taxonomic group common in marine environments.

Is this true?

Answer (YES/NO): YES